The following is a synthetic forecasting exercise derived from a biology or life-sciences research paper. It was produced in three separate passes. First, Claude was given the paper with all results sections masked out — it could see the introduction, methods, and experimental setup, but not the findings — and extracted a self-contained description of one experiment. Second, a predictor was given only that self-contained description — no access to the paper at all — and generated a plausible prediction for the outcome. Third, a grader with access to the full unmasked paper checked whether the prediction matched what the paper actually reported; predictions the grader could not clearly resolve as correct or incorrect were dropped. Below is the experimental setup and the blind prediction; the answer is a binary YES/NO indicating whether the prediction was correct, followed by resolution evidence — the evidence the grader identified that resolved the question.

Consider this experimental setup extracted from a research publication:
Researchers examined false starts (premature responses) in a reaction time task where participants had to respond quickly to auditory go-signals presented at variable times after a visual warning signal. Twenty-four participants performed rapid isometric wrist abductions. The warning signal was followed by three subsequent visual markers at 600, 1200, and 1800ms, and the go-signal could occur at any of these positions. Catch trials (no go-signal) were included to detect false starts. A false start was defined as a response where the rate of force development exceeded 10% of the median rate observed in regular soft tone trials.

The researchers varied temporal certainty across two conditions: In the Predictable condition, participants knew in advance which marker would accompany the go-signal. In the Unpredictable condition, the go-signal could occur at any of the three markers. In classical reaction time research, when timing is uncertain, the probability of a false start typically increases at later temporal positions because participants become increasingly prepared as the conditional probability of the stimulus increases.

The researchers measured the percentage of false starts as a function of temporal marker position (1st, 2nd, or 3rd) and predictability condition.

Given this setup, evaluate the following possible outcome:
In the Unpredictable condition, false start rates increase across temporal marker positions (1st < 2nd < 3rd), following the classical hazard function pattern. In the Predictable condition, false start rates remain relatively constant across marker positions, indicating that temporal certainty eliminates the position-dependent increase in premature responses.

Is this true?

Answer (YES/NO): NO